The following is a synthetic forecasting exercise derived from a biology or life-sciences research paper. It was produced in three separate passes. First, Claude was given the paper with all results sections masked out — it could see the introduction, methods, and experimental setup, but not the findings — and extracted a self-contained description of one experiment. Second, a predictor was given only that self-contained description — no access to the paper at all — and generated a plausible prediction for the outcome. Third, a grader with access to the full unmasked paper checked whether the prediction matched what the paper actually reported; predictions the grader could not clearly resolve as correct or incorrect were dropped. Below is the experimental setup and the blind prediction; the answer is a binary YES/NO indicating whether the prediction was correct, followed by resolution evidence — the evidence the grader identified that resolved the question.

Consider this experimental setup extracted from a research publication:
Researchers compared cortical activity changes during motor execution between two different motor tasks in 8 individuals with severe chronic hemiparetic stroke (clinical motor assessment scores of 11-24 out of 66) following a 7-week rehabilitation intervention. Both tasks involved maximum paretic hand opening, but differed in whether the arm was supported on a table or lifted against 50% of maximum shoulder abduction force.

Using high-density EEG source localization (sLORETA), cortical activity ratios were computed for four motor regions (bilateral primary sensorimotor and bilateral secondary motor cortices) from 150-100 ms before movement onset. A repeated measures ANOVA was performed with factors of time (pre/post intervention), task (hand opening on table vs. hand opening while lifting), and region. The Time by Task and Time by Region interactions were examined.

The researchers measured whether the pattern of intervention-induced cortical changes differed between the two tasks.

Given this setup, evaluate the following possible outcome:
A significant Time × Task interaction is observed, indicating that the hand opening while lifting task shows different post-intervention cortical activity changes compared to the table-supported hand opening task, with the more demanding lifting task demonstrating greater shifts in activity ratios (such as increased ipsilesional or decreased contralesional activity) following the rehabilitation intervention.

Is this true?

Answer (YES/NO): YES